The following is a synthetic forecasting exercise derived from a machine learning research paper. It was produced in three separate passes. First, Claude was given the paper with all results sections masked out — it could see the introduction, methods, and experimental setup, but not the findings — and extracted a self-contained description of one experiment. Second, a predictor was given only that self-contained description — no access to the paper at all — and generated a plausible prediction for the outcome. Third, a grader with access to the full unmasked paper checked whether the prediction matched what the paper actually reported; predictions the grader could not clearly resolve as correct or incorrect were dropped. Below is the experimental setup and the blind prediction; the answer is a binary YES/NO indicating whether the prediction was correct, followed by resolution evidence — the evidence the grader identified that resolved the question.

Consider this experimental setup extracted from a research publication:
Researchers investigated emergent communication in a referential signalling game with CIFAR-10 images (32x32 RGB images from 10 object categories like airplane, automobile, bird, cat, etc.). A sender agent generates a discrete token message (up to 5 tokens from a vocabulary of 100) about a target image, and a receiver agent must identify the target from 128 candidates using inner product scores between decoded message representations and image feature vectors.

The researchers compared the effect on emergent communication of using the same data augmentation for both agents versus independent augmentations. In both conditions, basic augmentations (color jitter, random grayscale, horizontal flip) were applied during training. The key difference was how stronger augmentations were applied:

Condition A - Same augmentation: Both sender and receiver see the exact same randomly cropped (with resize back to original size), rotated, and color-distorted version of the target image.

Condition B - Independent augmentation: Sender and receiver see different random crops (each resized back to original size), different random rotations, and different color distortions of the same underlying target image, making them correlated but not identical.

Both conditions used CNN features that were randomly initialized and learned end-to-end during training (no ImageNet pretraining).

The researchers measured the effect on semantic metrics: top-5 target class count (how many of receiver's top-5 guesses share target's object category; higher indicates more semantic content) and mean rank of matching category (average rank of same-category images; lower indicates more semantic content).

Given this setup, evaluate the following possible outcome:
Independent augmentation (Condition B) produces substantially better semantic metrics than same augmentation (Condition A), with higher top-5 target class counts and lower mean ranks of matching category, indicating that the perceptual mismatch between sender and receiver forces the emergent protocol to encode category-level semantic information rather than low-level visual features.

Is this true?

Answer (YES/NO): YES